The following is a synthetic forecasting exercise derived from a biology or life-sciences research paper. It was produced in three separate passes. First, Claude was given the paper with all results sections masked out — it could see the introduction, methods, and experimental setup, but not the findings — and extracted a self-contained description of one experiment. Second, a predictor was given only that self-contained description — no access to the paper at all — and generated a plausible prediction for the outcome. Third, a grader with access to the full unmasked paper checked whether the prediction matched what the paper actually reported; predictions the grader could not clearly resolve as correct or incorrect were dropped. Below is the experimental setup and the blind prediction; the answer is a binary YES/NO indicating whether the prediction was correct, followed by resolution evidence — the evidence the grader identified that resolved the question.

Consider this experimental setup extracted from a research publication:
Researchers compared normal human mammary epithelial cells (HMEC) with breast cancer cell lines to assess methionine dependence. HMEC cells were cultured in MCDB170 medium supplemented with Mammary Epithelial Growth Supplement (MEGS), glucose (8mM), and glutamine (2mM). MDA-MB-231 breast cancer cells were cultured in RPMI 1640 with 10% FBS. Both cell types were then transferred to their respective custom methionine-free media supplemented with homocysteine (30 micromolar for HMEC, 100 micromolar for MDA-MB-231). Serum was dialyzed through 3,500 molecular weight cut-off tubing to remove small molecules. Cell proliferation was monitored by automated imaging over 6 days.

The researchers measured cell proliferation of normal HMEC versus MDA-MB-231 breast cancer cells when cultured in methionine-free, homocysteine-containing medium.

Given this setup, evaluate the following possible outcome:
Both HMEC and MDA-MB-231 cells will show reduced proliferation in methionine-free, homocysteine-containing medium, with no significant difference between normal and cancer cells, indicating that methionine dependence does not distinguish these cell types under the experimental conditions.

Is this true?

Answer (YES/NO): NO